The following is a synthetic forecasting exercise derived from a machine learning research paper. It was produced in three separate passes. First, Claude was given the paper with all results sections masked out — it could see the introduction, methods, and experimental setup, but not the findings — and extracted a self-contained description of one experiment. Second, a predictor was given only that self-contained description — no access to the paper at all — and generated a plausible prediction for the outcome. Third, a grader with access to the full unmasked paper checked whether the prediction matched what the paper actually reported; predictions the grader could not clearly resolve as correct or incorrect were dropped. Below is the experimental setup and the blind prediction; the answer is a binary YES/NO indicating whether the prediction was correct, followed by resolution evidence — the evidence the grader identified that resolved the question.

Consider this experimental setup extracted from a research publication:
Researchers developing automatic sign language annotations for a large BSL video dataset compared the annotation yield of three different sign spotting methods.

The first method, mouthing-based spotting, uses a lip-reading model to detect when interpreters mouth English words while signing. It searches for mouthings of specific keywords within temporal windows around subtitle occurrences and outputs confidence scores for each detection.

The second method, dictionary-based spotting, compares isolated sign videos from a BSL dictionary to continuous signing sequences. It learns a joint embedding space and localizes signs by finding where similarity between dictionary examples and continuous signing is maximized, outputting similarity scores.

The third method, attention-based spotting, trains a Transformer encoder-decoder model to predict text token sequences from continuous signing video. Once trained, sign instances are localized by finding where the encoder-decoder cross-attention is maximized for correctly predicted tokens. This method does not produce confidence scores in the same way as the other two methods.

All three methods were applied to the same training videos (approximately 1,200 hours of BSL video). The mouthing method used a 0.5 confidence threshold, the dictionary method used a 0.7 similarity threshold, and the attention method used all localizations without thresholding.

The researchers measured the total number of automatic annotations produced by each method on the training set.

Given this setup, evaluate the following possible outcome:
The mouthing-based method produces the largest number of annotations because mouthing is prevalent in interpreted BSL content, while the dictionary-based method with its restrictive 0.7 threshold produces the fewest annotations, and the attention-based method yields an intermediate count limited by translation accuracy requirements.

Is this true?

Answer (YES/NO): NO